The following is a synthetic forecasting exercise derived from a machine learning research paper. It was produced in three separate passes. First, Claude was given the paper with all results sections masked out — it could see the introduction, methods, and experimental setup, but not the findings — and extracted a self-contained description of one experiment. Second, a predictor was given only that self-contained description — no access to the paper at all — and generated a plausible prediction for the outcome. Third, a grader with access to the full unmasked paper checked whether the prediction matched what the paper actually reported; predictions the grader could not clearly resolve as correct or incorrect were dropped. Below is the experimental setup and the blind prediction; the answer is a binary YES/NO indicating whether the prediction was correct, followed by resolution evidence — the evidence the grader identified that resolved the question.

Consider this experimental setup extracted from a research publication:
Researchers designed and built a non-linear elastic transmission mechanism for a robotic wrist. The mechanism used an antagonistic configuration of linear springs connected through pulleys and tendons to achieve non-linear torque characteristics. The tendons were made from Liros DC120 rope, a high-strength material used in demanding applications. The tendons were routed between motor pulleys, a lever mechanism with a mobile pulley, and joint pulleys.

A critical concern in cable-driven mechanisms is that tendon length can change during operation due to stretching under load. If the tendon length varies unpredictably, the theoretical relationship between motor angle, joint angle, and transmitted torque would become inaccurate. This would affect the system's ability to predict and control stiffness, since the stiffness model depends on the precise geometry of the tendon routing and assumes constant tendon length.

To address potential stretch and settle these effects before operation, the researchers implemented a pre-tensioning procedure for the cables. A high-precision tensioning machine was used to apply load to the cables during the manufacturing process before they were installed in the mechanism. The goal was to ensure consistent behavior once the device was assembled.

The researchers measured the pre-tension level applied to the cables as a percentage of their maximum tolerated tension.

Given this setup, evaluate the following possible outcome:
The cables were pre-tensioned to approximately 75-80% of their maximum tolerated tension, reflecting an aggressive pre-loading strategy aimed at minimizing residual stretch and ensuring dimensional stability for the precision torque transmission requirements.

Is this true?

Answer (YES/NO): NO